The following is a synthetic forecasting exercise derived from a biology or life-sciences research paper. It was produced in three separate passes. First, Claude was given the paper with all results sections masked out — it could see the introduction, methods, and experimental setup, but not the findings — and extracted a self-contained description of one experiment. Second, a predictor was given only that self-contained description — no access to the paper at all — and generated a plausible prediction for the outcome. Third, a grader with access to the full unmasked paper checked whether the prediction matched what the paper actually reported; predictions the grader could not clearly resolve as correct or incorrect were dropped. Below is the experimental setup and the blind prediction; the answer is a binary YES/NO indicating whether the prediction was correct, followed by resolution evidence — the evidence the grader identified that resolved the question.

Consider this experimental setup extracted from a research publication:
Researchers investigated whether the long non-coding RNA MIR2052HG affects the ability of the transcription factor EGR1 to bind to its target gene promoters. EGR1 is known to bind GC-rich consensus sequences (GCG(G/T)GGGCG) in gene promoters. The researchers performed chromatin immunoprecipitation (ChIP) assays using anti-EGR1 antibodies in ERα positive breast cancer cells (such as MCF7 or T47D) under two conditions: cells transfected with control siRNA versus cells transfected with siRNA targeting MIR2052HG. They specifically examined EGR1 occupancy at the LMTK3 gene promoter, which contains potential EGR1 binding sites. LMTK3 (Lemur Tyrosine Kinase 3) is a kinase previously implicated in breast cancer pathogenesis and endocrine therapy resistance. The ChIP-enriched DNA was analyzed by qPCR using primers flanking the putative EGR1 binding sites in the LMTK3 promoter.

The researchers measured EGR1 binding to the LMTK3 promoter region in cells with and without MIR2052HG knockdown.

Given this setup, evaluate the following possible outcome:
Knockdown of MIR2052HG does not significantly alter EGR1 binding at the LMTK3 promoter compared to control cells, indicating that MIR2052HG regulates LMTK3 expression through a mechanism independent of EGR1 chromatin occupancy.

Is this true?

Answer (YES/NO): NO